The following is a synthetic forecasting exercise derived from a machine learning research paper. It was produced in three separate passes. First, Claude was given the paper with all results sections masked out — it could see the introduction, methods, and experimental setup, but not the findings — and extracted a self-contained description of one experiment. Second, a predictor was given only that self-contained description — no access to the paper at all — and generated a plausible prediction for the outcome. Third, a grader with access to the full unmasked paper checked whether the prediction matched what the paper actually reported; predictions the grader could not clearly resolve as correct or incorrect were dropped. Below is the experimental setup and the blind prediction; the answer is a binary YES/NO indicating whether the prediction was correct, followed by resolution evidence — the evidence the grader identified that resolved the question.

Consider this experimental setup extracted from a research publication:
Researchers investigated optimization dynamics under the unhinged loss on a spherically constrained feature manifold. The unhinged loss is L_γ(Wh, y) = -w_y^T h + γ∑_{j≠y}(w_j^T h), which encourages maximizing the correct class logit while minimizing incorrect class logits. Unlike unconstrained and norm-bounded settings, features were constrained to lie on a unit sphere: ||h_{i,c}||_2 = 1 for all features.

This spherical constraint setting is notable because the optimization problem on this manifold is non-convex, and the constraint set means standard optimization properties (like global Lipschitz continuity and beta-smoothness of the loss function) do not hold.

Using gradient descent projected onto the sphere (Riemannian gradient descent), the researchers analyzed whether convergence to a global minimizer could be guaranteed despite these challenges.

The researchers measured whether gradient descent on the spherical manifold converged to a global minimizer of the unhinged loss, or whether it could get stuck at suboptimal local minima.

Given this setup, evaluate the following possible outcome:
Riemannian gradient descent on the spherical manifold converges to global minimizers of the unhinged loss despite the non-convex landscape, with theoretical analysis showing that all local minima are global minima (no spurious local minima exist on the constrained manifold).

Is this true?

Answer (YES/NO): NO